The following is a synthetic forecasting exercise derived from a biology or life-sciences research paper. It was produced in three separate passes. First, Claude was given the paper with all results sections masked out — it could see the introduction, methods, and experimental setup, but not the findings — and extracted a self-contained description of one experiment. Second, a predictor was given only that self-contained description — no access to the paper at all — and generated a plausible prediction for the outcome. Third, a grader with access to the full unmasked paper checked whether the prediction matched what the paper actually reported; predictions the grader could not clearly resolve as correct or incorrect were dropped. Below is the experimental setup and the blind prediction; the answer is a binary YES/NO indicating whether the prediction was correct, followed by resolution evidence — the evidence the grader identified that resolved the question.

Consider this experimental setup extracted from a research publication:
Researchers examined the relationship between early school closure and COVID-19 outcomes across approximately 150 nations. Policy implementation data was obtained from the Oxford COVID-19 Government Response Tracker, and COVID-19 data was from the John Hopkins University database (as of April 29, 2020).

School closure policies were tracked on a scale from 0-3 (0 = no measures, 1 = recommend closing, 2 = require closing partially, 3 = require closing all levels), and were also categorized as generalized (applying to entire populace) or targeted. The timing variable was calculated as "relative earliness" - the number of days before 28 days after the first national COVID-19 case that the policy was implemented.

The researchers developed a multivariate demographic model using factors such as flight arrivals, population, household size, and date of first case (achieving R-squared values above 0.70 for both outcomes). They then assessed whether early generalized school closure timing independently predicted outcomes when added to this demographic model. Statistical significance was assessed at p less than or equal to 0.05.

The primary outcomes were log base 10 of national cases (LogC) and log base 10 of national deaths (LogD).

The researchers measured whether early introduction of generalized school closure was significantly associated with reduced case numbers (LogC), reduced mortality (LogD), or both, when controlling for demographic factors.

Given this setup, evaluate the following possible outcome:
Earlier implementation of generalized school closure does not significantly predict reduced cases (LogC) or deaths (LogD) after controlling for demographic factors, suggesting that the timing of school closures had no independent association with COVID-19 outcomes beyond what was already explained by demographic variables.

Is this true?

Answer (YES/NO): NO